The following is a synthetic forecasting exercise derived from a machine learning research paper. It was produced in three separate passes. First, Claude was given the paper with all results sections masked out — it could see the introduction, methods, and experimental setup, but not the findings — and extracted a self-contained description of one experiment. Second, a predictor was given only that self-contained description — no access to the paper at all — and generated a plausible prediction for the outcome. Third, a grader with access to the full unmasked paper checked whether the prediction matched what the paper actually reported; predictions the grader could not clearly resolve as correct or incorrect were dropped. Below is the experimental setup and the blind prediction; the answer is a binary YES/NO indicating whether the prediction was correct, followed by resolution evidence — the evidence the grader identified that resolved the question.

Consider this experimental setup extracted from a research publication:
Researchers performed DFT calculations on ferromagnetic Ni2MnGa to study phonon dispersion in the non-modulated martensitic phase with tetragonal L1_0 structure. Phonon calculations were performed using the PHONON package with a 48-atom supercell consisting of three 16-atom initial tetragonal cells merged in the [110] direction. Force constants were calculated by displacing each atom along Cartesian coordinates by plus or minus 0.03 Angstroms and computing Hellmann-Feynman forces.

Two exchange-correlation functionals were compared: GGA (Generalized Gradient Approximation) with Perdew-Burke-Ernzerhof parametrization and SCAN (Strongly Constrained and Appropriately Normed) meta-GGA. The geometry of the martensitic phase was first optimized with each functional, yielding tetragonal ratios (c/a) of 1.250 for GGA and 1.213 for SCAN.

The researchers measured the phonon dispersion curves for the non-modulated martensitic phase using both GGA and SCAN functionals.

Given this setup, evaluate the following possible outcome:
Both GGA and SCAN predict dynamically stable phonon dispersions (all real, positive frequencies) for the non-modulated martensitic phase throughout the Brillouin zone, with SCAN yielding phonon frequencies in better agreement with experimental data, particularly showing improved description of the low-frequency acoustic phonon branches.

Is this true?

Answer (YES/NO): NO